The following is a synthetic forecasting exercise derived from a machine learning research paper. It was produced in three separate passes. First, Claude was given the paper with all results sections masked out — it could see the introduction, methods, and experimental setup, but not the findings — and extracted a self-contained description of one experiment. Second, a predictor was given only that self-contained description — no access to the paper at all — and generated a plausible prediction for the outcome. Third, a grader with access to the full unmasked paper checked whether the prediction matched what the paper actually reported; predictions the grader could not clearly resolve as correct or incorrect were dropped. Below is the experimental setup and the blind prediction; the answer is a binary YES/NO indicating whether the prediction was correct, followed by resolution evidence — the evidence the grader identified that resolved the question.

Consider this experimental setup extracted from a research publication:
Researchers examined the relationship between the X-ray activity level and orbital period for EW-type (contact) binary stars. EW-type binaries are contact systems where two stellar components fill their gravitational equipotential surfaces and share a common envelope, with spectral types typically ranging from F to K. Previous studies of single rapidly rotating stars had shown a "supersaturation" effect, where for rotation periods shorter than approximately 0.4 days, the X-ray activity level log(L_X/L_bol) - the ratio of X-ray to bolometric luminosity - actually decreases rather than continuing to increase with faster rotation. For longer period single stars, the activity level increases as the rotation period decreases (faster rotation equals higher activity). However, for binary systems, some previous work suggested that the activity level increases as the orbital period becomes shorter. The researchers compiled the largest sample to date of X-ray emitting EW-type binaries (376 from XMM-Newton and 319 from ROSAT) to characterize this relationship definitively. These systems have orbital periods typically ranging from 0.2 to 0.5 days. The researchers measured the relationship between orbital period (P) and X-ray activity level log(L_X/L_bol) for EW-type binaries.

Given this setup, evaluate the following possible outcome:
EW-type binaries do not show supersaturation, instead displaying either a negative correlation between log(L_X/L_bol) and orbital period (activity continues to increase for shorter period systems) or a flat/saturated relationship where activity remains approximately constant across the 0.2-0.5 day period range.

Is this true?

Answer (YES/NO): YES